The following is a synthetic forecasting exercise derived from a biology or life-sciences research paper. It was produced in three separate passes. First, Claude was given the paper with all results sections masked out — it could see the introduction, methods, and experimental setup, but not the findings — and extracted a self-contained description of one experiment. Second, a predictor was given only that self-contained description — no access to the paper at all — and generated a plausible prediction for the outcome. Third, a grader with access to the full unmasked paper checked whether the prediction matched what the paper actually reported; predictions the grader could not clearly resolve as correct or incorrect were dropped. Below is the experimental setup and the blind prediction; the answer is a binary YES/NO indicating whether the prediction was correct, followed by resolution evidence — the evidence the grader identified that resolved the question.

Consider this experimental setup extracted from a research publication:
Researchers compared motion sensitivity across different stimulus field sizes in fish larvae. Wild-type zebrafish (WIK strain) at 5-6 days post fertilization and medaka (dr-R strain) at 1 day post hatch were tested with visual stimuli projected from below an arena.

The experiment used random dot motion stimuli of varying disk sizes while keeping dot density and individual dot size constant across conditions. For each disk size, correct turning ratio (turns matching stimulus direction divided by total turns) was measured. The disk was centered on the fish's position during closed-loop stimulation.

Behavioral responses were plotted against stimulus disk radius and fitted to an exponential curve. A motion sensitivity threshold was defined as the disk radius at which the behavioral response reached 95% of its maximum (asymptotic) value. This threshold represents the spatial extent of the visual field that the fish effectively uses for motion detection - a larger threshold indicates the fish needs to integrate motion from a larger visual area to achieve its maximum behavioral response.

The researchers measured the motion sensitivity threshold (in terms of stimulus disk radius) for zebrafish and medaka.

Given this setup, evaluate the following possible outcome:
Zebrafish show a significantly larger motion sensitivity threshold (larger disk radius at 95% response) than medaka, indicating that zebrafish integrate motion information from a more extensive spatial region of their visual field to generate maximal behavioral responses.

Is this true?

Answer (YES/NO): NO